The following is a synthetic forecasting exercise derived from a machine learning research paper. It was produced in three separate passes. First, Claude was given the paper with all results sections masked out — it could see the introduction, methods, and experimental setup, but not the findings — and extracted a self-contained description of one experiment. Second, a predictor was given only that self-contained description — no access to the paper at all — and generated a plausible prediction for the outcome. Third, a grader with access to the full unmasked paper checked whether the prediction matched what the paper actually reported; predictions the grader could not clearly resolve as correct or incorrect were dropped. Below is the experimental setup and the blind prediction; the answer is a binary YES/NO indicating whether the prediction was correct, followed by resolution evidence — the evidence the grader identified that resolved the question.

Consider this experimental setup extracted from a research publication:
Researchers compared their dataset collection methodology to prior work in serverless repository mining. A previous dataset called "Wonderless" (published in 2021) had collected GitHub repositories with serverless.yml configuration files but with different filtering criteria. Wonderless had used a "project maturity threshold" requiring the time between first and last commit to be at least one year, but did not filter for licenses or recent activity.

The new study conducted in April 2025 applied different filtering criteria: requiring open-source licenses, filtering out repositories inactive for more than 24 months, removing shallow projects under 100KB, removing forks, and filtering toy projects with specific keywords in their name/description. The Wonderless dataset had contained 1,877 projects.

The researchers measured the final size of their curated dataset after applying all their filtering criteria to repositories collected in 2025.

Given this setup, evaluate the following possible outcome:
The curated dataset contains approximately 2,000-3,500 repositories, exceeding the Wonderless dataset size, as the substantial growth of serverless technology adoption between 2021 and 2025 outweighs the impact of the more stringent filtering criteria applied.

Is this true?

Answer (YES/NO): NO